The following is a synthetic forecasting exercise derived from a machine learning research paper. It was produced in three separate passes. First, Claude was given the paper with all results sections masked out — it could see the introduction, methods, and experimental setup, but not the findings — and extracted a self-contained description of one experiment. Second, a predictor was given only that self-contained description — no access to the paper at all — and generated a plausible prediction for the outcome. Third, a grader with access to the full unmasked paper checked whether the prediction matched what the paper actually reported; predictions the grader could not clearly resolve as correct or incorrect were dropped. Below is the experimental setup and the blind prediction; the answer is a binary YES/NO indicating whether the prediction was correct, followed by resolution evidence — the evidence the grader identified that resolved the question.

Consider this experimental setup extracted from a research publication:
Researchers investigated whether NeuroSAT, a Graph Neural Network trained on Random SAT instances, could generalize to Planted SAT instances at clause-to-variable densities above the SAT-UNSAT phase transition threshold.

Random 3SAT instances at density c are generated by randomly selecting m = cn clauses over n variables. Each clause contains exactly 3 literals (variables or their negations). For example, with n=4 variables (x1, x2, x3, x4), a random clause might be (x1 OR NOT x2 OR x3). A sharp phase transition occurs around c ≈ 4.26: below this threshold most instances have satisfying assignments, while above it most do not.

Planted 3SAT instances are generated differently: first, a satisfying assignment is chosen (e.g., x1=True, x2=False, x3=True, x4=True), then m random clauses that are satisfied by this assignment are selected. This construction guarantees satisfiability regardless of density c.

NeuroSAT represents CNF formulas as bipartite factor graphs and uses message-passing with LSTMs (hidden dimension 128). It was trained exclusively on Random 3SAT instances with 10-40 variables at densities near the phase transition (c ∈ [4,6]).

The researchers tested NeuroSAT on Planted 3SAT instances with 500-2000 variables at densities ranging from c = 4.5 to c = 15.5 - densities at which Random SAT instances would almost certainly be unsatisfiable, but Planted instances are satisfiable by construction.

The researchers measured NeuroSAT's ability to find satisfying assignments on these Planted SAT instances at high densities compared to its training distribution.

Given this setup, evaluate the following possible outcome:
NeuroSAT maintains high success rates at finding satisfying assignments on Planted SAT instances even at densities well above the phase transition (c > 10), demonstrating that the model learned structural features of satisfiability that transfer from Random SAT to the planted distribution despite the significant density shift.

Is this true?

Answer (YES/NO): YES